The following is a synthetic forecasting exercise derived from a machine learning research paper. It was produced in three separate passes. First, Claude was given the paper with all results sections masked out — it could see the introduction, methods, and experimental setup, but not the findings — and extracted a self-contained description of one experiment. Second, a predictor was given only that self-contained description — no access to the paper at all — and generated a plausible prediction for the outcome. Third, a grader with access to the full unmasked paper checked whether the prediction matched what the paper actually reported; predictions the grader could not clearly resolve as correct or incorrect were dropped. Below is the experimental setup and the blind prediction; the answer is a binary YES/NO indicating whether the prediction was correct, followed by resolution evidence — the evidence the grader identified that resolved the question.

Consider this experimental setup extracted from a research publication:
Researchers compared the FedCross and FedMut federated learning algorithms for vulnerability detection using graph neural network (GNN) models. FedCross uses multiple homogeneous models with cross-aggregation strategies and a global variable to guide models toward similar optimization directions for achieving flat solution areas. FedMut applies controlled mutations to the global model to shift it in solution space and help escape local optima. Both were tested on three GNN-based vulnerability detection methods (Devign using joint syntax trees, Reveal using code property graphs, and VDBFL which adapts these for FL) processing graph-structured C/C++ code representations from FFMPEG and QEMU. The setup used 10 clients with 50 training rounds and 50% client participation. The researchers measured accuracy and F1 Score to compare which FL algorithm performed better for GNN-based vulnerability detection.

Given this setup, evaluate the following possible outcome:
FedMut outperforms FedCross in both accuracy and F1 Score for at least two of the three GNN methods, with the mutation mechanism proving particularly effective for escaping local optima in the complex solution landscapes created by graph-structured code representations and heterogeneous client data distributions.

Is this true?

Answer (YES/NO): NO